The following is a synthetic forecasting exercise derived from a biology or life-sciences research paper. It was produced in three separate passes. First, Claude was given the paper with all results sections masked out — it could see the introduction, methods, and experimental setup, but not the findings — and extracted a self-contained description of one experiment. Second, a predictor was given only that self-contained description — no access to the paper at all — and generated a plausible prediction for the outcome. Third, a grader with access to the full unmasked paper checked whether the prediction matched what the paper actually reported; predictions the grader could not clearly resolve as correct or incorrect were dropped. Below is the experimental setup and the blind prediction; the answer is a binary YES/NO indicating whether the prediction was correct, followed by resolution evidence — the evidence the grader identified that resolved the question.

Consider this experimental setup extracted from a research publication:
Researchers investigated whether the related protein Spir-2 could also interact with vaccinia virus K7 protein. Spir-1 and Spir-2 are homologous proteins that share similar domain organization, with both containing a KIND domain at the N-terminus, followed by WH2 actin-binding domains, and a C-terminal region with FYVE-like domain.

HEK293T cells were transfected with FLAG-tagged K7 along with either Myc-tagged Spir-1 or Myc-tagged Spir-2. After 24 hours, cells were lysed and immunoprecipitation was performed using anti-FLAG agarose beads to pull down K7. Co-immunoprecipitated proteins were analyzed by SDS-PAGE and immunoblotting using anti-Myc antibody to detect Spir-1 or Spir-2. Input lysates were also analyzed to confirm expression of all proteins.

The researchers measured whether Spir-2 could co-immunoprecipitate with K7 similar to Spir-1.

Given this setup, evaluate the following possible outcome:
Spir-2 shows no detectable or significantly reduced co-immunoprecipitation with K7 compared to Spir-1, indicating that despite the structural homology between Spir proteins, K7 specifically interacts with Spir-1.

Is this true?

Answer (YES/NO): YES